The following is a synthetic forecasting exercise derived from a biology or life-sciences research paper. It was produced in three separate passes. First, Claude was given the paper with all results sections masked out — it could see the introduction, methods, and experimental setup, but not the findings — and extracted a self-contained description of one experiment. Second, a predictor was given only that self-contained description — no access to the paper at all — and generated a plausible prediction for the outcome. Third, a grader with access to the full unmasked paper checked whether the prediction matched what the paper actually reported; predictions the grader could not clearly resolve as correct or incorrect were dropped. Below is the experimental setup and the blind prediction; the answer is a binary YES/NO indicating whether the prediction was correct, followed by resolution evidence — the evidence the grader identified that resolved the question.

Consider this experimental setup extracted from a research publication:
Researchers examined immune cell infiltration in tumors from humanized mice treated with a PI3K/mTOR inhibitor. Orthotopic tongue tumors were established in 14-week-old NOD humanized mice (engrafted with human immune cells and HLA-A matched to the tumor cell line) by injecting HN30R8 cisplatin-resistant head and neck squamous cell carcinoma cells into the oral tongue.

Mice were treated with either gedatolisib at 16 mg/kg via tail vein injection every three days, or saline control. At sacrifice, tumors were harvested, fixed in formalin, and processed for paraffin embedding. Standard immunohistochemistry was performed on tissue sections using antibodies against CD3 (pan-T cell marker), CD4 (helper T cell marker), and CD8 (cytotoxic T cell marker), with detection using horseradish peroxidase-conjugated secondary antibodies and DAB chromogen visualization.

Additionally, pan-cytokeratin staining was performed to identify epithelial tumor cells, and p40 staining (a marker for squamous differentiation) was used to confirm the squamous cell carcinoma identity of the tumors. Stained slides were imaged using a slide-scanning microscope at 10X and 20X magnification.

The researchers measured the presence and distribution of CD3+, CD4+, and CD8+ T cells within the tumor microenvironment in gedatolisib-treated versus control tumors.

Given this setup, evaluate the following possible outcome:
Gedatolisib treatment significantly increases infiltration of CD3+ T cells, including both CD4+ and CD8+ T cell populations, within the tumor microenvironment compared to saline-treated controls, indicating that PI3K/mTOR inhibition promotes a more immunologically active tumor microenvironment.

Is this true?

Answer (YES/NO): NO